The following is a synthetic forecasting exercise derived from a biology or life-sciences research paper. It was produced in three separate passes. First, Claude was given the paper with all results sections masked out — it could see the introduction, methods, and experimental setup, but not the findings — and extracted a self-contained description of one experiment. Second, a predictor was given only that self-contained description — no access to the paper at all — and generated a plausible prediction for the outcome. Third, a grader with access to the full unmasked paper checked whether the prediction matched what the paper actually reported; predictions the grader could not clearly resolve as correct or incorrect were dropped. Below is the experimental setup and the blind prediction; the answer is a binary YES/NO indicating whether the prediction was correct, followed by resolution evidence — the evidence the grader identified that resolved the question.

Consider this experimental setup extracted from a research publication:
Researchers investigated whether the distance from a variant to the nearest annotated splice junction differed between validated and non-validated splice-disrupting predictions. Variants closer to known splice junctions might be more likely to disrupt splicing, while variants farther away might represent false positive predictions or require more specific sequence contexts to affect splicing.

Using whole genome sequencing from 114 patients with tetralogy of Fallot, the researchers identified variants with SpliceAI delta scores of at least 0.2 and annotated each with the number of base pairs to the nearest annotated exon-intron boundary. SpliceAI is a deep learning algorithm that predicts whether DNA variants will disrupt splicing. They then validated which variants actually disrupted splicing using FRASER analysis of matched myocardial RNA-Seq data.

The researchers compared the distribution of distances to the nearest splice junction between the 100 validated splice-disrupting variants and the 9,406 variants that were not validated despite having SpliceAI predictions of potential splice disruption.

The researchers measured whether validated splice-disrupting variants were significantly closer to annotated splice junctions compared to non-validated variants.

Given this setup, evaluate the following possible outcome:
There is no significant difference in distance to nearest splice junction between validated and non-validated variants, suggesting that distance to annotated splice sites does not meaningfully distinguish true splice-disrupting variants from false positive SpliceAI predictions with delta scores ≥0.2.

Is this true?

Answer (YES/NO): NO